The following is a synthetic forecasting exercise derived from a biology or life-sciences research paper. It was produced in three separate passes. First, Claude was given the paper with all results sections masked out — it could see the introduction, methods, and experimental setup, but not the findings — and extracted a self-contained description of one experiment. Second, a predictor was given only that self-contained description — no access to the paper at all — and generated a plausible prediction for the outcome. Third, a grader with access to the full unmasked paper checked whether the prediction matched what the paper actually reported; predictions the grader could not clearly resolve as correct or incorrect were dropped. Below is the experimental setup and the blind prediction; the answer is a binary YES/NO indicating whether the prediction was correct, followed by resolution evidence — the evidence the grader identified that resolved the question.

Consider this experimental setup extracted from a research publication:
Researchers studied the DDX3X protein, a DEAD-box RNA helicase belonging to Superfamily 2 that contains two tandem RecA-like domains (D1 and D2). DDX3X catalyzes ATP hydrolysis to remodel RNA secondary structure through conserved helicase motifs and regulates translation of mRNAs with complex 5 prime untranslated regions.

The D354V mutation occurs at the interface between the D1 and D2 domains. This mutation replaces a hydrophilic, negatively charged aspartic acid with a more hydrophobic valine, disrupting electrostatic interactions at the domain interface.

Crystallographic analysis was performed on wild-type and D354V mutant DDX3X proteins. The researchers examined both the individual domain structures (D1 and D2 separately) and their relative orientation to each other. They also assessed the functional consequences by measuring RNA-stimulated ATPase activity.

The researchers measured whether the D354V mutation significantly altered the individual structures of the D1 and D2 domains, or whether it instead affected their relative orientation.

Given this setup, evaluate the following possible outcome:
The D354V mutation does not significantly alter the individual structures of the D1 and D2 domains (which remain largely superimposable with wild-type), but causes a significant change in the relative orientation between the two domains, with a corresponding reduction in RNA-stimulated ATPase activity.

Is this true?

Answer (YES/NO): YES